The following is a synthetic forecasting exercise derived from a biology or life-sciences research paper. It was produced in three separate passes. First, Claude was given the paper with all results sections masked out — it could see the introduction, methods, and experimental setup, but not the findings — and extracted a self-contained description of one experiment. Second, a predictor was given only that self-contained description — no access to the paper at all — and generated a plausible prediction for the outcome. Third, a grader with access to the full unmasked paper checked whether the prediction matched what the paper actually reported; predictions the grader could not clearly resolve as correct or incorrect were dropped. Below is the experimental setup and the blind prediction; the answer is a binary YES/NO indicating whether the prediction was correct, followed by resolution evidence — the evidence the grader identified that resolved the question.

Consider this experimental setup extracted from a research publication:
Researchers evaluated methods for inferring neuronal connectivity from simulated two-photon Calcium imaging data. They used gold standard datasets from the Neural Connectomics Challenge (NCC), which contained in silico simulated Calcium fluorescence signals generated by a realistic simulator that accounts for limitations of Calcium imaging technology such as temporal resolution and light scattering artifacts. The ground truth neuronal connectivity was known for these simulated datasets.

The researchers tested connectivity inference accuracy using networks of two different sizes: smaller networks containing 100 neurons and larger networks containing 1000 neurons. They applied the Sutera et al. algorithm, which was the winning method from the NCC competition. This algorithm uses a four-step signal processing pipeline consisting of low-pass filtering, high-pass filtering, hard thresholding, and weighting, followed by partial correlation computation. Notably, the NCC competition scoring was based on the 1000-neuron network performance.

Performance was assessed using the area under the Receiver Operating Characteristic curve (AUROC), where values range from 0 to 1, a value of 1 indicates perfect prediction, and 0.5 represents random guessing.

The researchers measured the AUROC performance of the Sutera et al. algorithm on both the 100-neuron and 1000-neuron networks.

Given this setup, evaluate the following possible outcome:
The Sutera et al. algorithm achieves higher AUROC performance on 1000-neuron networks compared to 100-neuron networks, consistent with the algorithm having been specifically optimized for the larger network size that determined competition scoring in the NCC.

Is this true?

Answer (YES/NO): YES